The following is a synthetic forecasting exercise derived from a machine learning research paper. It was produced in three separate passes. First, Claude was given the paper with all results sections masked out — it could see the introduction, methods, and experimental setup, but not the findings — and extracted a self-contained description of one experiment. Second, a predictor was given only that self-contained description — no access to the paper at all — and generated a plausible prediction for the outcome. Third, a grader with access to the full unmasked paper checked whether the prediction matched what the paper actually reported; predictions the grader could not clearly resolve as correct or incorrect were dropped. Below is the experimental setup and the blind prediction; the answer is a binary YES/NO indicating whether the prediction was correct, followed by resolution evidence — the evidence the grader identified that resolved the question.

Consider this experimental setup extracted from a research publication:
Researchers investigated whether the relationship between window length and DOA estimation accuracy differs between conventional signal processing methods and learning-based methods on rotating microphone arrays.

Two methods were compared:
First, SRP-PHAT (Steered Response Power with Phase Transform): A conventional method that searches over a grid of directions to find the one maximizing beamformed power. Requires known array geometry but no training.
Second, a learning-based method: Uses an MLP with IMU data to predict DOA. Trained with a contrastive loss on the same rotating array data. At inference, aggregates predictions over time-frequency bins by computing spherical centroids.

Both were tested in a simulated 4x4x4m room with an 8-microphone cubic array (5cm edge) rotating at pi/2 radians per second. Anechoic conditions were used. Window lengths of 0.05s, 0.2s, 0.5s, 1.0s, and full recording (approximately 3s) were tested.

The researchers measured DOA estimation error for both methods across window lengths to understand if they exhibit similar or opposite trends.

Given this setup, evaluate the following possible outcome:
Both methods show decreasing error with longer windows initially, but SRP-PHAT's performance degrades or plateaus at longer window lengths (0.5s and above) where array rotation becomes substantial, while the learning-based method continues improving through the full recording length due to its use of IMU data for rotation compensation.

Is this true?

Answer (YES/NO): NO